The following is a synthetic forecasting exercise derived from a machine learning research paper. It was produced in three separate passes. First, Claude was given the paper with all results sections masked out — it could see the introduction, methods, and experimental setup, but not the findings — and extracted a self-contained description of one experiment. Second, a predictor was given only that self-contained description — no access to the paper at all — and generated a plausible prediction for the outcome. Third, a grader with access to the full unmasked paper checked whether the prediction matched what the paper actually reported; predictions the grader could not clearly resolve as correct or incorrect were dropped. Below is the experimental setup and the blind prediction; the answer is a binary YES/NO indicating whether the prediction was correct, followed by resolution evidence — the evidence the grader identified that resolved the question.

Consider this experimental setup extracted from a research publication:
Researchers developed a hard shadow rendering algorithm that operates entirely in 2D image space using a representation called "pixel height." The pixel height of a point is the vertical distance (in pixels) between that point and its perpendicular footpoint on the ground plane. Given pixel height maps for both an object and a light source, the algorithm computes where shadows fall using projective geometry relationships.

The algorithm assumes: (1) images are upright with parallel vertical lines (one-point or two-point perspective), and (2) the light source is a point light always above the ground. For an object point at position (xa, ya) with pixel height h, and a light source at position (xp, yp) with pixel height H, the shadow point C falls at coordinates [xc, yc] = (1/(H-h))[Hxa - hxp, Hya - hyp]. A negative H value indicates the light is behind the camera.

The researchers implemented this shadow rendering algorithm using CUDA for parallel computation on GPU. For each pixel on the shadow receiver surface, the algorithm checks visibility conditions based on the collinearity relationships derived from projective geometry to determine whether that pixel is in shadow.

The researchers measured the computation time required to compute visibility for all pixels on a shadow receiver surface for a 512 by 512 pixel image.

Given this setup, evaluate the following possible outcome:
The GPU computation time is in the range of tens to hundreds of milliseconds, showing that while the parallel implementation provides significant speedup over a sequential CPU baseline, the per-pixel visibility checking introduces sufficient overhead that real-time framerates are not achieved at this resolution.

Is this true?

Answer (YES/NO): NO